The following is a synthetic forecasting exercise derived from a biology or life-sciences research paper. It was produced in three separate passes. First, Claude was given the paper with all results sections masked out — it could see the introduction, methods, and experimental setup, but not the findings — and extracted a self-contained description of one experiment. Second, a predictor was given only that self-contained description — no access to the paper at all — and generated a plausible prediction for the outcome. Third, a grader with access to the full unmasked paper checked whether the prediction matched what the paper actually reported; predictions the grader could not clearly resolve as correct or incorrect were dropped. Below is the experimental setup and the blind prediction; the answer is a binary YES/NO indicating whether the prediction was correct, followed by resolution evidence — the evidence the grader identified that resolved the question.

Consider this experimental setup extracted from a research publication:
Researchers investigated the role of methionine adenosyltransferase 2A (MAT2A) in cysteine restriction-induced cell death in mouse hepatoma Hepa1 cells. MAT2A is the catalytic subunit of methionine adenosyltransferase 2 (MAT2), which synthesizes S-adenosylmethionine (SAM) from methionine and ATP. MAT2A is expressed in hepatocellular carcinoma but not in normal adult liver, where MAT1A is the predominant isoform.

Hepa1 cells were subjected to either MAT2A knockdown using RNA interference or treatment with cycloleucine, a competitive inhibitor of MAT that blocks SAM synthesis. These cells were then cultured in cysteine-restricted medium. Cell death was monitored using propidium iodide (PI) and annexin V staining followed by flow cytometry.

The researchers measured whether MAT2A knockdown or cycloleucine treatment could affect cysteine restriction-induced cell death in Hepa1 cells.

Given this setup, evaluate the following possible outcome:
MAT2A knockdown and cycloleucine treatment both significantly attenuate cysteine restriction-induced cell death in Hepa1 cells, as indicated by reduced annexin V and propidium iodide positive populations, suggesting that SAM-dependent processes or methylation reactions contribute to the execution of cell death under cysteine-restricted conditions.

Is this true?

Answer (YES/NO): YES